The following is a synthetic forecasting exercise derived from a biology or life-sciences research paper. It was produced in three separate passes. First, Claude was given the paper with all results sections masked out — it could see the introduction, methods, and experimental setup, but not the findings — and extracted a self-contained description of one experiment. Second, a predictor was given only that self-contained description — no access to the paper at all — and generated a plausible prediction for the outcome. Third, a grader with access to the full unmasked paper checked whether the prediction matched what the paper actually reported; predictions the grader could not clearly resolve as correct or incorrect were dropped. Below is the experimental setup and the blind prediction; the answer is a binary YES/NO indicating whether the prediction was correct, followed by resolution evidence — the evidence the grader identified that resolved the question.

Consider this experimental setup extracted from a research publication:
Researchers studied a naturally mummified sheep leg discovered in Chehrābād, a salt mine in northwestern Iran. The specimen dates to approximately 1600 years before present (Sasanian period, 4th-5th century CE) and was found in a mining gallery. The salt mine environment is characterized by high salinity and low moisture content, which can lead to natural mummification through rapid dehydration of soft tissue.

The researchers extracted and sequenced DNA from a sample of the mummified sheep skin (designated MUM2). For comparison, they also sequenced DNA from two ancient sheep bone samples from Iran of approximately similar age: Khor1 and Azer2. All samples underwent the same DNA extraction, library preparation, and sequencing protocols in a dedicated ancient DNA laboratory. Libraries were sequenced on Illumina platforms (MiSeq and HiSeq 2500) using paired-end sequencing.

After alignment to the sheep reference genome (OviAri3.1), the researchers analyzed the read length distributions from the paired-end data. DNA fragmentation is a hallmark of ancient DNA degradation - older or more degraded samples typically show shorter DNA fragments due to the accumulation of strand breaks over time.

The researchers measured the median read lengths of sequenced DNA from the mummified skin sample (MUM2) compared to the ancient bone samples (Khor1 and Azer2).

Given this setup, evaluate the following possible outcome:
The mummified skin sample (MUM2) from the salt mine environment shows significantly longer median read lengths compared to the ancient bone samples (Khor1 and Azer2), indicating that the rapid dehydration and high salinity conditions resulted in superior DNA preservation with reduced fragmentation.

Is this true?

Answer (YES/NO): YES